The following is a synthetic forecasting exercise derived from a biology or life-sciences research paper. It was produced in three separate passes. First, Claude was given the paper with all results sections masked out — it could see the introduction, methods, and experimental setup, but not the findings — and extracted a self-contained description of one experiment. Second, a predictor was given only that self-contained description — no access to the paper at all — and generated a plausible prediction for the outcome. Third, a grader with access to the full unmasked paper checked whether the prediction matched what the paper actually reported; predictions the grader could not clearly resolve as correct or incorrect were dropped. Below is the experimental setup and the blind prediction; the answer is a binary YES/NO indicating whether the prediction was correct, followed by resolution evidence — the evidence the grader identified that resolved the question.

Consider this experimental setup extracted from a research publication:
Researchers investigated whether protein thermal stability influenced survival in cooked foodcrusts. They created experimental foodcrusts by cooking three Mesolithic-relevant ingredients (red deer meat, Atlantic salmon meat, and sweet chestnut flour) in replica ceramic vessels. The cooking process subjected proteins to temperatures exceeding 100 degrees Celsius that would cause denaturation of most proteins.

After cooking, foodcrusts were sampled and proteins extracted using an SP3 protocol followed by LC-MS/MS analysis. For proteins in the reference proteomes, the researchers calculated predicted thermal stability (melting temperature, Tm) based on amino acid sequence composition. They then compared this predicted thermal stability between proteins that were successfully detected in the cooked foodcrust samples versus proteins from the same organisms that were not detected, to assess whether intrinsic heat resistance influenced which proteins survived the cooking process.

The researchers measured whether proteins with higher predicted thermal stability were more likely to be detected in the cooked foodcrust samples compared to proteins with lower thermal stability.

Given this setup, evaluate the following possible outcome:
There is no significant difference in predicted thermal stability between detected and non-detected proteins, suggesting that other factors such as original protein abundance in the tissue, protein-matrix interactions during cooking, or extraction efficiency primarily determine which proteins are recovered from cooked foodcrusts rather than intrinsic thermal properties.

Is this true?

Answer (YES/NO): YES